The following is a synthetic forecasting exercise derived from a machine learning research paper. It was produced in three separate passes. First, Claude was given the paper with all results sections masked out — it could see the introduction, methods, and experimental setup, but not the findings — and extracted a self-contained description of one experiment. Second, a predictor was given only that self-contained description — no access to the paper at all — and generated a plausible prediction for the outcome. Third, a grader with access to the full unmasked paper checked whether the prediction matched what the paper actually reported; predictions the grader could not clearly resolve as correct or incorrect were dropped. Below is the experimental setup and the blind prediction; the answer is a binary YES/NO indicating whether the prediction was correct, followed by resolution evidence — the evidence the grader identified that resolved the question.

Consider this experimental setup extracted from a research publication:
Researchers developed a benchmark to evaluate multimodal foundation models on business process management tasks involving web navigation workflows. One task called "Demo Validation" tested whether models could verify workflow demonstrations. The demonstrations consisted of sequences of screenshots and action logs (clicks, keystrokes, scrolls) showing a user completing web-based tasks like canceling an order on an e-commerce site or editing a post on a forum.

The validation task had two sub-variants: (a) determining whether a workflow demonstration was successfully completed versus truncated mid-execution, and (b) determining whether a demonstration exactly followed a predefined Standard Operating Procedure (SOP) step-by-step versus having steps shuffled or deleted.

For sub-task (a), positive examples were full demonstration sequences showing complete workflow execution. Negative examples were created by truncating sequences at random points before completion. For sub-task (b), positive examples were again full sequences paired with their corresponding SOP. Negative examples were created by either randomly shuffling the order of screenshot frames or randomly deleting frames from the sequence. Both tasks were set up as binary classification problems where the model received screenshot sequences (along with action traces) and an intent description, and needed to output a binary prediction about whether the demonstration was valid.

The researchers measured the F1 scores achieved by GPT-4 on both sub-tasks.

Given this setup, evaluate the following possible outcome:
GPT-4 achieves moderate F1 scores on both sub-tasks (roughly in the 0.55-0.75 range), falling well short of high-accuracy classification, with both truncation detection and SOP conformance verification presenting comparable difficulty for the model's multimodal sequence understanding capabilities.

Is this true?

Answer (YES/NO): NO